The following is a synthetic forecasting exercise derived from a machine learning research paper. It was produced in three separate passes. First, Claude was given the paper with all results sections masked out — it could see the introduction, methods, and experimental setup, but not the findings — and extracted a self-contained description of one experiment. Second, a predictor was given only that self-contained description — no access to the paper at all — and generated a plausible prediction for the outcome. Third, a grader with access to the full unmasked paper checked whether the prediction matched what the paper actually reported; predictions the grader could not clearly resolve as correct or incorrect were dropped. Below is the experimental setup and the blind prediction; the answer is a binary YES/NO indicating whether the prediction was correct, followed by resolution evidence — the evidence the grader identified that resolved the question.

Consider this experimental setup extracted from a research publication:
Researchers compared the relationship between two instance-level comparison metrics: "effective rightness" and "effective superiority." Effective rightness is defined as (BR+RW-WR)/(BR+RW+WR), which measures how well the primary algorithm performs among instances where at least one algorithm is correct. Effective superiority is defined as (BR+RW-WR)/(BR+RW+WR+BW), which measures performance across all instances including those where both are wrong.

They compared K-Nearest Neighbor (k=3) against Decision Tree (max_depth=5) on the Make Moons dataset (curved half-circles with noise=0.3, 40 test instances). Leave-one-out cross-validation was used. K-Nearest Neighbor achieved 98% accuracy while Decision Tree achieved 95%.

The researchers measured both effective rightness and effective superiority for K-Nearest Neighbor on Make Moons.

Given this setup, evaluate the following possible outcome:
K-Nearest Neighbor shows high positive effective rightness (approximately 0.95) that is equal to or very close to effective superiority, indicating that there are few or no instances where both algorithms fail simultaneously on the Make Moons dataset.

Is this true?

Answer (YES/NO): NO